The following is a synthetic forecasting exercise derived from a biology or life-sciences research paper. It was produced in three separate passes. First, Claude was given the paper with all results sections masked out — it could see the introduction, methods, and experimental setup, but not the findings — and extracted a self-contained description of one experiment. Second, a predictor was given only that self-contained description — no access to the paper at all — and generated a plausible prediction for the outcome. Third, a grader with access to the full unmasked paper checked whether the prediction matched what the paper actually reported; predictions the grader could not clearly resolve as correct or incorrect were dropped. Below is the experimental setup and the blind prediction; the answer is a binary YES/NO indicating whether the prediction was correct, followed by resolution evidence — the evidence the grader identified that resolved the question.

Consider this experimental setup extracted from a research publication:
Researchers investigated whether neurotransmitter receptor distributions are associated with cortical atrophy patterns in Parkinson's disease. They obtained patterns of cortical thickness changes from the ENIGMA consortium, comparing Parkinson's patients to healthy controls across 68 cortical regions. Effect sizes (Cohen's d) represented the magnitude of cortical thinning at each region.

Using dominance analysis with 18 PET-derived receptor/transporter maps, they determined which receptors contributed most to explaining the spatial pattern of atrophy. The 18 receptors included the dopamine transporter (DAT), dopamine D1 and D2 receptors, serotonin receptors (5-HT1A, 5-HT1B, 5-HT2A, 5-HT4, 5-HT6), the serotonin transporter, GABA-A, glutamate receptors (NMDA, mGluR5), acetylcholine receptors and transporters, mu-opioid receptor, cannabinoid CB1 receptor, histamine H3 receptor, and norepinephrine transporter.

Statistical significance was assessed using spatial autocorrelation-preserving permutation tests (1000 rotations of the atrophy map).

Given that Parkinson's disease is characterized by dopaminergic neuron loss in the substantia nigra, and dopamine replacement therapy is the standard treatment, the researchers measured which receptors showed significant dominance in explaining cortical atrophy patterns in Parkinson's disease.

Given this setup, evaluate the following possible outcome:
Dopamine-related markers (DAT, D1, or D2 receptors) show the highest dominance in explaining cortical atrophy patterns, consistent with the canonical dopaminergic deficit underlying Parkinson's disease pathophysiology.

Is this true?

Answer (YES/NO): NO